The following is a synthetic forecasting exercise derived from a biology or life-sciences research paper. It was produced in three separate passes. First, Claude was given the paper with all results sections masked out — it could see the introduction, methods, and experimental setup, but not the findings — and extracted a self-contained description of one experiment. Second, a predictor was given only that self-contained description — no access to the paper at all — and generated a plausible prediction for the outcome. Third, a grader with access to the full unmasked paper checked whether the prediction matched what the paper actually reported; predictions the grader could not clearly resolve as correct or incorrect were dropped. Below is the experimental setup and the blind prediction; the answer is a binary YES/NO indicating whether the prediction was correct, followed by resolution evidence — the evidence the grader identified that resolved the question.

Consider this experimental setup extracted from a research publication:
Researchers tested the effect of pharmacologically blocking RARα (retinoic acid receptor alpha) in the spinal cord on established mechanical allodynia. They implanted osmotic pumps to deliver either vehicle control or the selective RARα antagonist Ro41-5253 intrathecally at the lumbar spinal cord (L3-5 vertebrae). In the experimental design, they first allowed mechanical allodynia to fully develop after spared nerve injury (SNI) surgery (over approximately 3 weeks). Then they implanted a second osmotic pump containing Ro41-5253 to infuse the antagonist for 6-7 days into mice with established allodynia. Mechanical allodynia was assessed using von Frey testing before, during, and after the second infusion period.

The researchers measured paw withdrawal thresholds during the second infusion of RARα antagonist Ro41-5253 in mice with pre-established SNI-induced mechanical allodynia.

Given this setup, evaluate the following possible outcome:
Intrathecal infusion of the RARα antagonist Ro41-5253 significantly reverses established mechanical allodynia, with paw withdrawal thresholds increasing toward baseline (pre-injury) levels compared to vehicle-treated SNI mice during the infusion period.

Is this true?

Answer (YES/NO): NO